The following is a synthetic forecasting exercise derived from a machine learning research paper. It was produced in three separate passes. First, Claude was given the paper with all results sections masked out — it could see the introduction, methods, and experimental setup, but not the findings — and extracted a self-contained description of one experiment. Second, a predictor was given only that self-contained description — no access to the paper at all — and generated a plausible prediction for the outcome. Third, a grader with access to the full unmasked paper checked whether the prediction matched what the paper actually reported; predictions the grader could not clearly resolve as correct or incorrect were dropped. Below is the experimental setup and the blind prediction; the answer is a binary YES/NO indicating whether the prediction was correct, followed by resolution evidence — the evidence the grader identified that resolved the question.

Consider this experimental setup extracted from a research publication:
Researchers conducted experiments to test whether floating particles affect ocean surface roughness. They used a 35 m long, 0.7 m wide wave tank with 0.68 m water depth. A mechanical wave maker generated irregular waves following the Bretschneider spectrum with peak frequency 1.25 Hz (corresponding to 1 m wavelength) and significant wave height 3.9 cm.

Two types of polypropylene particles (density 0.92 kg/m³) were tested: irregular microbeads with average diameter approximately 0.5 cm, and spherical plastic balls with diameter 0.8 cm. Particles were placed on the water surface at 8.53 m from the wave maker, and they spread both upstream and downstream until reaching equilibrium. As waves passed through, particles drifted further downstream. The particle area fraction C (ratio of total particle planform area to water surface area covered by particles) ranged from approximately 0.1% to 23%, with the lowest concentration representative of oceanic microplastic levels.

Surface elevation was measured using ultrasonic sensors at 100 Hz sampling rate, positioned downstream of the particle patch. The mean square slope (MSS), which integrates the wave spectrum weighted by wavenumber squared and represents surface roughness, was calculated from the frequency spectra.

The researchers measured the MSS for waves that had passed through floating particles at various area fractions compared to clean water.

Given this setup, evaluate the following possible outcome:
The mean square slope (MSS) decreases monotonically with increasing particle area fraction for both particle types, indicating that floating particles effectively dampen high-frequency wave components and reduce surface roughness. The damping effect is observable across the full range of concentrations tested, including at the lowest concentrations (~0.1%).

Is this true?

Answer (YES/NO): NO